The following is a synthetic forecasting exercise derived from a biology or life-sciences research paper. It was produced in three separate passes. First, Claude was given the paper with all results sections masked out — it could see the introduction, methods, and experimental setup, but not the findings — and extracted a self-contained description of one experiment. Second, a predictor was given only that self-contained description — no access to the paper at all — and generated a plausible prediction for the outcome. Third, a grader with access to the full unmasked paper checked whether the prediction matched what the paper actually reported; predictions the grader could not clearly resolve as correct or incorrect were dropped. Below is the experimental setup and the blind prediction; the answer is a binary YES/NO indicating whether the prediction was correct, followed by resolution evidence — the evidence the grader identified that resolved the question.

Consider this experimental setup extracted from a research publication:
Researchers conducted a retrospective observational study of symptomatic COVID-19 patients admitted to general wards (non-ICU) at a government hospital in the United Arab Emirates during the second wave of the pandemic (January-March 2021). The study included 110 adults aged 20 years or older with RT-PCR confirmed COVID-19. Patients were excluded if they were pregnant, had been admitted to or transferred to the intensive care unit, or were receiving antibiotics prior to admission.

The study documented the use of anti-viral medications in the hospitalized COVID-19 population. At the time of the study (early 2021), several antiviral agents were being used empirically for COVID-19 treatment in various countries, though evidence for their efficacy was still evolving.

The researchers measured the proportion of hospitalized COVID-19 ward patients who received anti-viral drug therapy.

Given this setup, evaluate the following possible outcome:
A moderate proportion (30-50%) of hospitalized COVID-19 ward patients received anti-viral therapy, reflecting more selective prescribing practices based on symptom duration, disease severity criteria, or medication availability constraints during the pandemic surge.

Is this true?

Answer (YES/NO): NO